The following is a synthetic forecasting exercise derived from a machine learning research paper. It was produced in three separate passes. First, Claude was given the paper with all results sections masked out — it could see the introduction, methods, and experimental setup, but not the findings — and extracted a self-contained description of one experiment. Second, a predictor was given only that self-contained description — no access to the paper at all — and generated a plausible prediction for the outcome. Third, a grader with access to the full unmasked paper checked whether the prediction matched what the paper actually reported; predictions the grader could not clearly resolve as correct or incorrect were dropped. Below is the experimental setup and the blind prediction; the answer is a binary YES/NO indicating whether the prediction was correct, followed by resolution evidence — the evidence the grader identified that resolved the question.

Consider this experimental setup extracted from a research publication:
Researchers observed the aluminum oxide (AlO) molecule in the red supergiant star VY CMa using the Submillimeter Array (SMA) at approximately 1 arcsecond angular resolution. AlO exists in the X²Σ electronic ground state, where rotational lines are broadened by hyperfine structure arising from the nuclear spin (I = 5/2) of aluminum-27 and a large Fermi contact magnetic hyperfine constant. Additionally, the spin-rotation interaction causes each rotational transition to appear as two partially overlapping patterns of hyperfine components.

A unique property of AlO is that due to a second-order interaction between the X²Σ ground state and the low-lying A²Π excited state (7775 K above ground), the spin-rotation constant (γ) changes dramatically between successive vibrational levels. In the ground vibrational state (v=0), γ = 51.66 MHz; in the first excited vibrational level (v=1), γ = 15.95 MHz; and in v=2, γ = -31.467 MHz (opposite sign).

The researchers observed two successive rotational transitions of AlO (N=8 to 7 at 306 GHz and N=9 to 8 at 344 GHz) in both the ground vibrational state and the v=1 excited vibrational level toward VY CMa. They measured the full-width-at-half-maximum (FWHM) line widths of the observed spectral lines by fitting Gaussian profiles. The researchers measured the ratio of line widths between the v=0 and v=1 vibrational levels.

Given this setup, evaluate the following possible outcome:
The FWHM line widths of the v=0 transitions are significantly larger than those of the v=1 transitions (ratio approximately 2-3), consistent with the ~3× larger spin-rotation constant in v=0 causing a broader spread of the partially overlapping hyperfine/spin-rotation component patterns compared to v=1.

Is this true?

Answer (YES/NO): YES